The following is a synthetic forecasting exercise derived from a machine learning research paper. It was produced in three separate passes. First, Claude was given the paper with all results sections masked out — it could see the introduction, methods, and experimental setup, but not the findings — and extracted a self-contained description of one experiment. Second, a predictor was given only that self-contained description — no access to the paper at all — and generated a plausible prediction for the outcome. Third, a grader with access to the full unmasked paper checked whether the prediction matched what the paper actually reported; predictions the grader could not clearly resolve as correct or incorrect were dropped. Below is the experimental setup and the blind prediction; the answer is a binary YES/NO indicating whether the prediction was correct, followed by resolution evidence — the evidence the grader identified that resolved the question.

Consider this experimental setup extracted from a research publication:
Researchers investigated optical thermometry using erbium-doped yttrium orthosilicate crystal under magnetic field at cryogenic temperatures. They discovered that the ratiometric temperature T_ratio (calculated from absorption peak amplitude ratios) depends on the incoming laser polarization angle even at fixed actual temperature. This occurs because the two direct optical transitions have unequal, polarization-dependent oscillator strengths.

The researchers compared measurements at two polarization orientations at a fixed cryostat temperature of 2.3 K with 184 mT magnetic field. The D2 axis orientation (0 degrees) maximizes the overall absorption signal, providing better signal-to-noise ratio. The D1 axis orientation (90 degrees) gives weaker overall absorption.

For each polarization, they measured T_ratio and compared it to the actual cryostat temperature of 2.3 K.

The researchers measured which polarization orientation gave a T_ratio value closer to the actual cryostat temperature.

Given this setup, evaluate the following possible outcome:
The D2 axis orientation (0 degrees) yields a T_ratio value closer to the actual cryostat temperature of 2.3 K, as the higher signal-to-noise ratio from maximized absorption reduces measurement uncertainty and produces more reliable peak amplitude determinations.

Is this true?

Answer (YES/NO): NO